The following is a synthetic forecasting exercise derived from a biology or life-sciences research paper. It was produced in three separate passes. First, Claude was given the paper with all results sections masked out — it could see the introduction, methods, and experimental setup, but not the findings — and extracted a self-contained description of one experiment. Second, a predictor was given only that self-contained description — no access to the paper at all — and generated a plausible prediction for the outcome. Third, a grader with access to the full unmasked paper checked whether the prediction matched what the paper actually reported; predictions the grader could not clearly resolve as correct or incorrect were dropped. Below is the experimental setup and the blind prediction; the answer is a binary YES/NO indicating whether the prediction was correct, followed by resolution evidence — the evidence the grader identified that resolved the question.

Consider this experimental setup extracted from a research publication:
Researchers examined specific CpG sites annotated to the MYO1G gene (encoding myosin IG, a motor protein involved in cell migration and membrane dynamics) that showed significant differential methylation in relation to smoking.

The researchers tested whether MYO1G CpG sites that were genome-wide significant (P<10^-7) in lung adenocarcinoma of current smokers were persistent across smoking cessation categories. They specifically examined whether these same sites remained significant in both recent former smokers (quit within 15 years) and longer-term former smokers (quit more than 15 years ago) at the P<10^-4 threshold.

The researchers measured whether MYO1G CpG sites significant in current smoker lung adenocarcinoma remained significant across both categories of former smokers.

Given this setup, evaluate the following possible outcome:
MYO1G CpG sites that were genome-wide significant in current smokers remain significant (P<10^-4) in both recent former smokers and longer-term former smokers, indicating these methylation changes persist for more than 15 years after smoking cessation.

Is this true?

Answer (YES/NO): YES